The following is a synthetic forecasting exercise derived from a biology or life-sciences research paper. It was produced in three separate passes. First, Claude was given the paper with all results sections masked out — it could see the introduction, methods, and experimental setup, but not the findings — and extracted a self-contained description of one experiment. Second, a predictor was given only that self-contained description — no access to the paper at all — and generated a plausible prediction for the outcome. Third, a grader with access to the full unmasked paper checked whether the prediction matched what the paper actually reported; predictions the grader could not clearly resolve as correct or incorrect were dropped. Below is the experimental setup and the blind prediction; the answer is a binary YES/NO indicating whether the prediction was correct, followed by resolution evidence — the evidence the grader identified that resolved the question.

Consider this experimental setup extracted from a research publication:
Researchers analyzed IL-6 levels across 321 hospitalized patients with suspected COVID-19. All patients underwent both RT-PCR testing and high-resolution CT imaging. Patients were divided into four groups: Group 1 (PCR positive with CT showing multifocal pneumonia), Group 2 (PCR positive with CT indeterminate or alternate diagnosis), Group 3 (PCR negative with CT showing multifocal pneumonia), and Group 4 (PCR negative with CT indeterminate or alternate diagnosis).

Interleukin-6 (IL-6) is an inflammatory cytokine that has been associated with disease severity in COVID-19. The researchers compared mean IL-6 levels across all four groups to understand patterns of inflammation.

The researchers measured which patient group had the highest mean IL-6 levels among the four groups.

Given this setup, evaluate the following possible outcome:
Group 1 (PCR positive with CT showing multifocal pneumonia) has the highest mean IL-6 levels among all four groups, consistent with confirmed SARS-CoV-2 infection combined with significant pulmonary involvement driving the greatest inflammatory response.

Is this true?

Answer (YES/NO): NO